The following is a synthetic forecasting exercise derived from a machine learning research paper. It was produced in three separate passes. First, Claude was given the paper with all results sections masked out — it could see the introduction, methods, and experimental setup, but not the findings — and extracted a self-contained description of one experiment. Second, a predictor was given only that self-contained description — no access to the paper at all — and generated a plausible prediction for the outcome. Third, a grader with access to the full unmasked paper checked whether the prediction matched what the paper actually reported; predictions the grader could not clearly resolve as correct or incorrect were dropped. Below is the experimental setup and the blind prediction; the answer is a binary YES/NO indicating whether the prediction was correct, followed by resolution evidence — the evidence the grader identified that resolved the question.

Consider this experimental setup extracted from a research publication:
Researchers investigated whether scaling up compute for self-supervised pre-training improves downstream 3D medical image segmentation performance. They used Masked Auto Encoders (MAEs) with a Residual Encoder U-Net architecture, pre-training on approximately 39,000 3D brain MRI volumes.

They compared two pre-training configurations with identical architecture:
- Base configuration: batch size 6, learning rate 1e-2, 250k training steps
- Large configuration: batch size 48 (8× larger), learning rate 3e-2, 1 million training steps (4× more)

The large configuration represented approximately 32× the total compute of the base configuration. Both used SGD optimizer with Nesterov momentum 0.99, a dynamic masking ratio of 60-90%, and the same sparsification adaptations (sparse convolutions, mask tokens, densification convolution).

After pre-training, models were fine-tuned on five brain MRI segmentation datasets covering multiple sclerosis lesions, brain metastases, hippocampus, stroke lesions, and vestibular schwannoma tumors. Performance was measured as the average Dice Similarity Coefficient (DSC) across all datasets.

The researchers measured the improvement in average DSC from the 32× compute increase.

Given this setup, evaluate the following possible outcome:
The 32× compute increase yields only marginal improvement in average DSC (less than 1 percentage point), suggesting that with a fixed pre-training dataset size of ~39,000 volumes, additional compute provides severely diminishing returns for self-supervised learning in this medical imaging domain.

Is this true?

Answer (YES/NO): YES